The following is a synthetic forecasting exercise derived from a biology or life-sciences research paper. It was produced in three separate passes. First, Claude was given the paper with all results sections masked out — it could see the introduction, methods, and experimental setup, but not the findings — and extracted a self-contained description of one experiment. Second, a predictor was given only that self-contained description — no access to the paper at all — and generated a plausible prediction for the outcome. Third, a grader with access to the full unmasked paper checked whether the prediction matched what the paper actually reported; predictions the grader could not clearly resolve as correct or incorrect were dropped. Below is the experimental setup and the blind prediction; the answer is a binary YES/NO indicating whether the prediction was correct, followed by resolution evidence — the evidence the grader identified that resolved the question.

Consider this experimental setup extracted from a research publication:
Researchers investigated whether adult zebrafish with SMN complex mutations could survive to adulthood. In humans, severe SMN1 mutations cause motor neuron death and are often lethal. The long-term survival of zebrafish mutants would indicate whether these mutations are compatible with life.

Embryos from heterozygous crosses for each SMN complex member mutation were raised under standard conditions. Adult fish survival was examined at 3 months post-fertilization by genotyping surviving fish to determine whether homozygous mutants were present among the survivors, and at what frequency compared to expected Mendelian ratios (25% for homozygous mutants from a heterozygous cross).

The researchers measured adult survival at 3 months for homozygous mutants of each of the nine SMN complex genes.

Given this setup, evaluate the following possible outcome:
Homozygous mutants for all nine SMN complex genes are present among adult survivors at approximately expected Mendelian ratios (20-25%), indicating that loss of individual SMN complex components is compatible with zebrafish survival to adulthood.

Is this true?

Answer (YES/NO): NO